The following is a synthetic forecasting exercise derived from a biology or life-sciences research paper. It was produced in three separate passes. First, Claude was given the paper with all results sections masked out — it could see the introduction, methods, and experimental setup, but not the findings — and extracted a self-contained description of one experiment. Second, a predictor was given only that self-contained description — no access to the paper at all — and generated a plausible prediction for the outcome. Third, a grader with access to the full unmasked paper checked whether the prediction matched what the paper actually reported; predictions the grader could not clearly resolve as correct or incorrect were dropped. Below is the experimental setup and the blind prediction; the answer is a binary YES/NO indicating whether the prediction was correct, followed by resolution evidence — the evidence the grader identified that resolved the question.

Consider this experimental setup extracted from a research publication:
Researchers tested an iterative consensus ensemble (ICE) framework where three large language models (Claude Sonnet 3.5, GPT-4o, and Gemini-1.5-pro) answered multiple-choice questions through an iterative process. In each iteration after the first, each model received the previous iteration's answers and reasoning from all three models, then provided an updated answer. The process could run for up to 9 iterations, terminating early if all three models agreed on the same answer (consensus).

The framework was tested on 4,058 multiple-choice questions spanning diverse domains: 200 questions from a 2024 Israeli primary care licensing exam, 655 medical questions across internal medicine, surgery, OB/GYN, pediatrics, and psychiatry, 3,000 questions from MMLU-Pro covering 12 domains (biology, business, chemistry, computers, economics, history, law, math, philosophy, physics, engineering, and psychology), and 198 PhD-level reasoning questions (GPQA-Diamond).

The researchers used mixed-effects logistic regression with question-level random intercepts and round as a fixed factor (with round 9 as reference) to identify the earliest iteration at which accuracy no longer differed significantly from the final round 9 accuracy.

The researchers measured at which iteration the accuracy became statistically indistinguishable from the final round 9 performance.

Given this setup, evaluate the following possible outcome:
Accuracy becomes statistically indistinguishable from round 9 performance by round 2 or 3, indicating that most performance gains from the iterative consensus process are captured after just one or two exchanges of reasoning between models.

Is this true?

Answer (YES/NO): NO